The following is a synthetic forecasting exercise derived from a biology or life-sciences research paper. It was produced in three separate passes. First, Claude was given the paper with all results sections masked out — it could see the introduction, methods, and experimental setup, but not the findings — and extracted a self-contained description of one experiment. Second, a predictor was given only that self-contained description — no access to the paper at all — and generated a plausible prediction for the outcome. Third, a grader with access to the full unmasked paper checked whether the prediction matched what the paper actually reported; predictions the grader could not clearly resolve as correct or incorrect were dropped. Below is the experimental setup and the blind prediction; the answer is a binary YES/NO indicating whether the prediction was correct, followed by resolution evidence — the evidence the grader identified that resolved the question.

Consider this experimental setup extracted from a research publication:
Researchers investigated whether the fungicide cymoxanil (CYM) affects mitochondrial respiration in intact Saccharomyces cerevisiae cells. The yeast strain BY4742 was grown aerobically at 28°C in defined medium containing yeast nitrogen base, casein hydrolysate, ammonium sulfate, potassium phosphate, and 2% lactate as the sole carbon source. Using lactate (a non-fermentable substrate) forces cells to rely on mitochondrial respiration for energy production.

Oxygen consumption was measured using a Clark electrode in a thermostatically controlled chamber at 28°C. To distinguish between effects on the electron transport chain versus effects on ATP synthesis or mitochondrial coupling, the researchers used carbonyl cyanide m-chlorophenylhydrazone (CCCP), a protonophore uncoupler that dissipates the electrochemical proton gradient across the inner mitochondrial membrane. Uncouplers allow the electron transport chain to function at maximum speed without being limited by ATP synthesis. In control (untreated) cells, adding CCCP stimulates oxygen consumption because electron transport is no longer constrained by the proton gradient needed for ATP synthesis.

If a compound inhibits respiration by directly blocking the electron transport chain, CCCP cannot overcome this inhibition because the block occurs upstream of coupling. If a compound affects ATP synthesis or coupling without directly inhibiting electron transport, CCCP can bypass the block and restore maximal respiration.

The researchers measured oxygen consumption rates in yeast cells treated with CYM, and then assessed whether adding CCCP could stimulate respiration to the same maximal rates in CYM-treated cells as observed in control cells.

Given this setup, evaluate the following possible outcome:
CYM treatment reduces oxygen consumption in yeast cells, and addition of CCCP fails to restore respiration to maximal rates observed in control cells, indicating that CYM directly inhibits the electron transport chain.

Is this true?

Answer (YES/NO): YES